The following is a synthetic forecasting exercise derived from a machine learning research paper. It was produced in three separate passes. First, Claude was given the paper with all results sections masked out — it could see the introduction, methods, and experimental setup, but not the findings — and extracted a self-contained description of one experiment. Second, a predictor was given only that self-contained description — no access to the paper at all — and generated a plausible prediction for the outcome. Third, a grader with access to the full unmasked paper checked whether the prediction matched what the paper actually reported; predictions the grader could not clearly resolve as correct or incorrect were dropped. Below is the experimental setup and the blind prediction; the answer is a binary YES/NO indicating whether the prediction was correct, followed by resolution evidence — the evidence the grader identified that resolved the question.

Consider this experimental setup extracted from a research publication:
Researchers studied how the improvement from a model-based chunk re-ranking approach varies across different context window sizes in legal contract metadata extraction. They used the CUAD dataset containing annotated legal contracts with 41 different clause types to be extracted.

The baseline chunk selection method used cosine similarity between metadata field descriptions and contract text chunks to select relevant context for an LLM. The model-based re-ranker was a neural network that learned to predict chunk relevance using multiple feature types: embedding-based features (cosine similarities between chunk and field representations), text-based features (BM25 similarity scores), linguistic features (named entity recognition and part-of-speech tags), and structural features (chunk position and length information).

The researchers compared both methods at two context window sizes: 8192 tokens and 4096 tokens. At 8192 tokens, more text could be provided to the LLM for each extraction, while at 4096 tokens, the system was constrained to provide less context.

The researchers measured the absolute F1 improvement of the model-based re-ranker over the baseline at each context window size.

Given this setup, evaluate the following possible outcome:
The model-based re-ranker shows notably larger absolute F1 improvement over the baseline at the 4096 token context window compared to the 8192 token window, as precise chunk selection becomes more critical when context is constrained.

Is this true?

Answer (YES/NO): YES